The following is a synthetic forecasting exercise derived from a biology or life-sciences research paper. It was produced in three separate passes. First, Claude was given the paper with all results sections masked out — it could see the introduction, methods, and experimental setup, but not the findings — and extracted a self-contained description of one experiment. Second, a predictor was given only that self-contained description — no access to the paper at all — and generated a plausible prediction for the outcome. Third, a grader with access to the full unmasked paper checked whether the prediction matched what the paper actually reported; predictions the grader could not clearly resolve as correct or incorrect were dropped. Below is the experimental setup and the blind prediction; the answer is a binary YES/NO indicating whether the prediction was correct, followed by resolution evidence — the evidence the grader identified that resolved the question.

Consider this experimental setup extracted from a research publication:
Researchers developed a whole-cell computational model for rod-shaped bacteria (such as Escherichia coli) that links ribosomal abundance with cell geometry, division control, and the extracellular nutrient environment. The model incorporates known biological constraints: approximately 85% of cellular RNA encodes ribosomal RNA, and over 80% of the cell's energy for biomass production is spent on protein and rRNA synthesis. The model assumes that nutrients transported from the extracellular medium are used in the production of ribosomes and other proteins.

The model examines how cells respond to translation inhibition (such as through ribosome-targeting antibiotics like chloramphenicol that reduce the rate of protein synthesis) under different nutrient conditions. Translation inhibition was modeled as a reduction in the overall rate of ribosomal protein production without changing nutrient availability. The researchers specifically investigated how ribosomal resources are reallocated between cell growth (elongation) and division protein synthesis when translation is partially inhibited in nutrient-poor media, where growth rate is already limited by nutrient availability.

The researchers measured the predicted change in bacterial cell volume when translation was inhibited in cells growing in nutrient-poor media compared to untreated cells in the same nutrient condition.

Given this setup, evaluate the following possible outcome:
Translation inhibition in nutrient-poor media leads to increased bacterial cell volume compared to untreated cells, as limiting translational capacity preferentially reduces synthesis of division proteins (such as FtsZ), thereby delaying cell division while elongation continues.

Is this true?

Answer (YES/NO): YES